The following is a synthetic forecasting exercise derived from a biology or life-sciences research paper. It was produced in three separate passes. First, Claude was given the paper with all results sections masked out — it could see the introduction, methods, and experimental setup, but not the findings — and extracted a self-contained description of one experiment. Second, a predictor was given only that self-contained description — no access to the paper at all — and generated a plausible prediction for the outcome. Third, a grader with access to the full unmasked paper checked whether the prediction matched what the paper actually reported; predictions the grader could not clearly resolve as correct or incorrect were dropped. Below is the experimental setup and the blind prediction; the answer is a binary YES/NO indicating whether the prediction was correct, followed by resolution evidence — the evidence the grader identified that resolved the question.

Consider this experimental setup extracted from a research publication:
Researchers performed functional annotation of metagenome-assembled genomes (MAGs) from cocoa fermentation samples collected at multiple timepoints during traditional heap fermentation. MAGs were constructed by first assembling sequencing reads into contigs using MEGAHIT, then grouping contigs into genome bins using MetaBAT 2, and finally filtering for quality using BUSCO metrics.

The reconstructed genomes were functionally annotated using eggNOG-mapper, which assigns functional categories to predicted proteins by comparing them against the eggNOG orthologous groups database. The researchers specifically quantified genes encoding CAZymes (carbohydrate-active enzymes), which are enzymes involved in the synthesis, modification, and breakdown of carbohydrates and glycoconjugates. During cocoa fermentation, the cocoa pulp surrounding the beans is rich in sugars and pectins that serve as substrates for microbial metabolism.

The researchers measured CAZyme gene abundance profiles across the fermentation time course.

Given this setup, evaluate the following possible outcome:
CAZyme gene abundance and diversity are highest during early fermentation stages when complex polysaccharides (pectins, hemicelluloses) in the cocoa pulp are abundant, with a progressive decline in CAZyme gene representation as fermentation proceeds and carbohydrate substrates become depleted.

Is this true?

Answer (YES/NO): YES